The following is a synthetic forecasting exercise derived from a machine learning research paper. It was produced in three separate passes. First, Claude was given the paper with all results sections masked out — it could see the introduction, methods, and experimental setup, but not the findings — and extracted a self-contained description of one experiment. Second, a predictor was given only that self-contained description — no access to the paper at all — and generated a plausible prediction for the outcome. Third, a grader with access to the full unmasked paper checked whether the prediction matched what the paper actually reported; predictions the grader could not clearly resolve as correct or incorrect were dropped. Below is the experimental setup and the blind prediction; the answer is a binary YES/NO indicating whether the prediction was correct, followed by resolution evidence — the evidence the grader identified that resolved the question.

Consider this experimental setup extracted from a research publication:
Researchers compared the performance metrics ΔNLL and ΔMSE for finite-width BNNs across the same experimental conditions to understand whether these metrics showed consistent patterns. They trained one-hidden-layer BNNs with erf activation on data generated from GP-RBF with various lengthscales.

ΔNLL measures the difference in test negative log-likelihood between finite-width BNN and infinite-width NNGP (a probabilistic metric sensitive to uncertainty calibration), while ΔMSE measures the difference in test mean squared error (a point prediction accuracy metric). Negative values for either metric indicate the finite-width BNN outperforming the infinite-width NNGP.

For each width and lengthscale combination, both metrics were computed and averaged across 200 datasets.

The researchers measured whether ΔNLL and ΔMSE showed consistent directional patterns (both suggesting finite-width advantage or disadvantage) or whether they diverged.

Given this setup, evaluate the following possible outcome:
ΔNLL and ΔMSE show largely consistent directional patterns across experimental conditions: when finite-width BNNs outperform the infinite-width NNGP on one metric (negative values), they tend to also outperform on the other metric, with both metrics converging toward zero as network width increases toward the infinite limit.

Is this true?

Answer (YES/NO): YES